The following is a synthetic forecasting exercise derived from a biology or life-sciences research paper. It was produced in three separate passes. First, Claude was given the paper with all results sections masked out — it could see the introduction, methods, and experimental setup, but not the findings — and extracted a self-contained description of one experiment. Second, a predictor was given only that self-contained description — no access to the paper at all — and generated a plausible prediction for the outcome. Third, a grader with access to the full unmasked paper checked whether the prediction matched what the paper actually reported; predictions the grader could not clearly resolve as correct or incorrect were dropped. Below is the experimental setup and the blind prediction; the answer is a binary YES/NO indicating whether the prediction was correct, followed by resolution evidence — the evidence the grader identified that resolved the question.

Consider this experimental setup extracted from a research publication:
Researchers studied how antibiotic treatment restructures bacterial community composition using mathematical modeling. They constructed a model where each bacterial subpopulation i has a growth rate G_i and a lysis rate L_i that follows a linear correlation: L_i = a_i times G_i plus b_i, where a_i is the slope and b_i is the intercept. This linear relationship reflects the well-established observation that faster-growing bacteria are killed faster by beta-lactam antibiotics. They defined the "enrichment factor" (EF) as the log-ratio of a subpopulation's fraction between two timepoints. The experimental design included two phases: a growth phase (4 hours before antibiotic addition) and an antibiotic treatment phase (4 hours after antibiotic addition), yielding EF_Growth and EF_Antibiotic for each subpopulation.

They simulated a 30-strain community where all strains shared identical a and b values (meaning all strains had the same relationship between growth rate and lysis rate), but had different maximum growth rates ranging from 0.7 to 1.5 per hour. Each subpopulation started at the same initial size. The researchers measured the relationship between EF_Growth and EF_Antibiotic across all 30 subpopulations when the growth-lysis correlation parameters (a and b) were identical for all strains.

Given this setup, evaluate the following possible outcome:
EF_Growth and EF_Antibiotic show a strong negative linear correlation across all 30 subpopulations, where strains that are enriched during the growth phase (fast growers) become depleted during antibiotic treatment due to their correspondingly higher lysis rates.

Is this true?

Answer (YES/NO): YES